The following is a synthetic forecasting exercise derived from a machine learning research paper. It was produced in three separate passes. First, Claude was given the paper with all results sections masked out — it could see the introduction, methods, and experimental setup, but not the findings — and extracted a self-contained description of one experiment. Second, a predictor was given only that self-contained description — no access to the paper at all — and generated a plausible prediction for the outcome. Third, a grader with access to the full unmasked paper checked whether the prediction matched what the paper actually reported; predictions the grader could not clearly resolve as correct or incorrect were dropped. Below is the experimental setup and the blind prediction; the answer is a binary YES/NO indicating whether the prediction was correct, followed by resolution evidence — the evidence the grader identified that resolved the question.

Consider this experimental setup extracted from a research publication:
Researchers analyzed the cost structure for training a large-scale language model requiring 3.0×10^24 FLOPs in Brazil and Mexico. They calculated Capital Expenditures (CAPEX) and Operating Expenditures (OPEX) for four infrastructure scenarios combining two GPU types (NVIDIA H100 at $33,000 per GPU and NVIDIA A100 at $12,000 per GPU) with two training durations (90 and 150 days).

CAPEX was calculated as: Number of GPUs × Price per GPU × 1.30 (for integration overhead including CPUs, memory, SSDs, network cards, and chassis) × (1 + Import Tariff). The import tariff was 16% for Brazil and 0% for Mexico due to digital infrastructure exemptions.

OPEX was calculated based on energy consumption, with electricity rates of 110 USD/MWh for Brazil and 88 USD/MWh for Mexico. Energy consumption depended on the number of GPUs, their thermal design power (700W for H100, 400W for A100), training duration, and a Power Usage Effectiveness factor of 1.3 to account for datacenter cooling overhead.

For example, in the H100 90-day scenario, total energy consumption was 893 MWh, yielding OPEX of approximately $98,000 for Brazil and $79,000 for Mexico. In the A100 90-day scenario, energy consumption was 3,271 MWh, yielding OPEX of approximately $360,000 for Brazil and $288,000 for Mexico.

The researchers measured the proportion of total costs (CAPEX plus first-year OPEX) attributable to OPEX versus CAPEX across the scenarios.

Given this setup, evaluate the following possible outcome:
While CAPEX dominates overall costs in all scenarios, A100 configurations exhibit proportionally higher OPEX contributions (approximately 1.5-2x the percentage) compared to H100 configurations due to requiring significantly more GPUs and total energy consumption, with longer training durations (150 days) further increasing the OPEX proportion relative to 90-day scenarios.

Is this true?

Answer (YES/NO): YES